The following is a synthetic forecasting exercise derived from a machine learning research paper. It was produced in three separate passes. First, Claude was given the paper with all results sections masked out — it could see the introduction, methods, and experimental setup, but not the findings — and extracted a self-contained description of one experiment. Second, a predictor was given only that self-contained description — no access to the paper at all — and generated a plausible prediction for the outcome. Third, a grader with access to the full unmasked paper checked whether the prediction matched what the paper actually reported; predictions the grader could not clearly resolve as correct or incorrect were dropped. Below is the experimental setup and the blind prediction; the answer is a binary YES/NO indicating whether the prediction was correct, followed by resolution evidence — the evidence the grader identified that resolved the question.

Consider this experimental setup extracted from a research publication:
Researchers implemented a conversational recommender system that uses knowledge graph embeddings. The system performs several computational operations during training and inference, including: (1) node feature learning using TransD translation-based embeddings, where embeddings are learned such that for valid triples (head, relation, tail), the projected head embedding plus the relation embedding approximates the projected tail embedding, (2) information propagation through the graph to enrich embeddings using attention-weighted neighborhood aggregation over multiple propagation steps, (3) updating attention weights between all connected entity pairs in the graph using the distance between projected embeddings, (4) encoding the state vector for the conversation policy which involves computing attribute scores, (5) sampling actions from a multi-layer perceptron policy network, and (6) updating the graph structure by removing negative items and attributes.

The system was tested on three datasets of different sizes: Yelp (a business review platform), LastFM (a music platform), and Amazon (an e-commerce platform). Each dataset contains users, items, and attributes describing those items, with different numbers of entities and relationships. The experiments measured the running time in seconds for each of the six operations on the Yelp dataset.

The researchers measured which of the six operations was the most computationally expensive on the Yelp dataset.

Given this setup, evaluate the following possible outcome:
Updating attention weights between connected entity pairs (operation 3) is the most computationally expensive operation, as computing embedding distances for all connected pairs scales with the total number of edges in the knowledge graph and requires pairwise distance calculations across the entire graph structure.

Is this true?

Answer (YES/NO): YES